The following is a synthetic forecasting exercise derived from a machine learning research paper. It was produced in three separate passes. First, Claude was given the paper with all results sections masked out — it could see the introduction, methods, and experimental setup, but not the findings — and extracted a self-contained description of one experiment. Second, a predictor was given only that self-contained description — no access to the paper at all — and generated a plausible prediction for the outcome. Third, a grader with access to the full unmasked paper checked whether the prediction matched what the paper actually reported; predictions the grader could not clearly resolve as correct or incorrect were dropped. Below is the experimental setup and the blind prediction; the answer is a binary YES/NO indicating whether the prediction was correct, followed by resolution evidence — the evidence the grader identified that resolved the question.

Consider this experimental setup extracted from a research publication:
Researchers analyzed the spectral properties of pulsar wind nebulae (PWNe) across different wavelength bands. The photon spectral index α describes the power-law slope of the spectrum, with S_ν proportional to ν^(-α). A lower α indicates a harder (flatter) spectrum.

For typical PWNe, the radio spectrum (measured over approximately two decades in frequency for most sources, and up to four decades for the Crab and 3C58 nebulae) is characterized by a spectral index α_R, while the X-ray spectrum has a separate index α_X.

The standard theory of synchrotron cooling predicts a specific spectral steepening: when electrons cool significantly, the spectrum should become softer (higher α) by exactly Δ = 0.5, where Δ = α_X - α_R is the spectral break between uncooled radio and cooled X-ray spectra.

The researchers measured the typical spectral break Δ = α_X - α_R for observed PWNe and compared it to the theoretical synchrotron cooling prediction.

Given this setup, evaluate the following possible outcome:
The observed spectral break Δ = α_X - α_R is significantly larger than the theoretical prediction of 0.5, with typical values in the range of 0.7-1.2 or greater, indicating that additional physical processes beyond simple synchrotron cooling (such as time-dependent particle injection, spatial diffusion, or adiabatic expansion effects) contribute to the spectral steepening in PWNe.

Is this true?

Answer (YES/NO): YES